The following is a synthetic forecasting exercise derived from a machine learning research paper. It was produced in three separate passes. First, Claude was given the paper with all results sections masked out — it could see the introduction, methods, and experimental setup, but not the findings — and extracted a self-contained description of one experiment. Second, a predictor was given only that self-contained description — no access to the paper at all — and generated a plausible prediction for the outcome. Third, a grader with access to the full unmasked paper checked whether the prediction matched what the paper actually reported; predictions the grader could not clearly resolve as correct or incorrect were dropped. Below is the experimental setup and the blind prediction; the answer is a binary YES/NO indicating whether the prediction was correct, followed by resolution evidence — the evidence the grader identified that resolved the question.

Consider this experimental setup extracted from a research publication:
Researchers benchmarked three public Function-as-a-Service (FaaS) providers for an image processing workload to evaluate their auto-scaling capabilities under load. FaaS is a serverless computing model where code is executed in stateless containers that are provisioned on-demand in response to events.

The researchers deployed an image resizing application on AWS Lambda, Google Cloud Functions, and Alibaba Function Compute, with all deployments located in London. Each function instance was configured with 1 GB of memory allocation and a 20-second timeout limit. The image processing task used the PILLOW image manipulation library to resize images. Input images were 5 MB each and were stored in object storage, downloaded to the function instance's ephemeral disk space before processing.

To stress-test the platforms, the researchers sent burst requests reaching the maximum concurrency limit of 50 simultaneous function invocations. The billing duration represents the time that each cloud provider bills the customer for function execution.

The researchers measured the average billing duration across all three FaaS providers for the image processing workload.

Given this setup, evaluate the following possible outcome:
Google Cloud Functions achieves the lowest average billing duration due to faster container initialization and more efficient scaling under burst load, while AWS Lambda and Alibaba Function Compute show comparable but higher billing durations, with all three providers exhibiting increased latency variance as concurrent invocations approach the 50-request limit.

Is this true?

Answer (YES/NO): NO